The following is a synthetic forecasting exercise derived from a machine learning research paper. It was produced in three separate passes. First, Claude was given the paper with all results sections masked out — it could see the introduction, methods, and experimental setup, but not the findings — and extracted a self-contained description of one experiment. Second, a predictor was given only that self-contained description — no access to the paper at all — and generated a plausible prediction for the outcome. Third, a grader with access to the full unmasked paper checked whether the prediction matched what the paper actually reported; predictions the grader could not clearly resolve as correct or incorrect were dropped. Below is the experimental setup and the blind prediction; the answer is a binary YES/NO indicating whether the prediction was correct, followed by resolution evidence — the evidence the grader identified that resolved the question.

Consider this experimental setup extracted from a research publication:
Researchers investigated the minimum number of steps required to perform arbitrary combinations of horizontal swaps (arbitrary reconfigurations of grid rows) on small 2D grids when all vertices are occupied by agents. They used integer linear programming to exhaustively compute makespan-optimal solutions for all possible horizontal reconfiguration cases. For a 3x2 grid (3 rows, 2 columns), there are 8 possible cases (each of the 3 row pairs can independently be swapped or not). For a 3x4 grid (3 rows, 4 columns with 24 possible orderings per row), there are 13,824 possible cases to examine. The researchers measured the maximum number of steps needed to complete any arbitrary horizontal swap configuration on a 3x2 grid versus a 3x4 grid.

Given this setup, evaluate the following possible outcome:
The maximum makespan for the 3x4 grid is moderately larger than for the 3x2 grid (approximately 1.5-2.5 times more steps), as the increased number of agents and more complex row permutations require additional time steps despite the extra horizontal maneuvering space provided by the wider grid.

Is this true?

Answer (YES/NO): NO